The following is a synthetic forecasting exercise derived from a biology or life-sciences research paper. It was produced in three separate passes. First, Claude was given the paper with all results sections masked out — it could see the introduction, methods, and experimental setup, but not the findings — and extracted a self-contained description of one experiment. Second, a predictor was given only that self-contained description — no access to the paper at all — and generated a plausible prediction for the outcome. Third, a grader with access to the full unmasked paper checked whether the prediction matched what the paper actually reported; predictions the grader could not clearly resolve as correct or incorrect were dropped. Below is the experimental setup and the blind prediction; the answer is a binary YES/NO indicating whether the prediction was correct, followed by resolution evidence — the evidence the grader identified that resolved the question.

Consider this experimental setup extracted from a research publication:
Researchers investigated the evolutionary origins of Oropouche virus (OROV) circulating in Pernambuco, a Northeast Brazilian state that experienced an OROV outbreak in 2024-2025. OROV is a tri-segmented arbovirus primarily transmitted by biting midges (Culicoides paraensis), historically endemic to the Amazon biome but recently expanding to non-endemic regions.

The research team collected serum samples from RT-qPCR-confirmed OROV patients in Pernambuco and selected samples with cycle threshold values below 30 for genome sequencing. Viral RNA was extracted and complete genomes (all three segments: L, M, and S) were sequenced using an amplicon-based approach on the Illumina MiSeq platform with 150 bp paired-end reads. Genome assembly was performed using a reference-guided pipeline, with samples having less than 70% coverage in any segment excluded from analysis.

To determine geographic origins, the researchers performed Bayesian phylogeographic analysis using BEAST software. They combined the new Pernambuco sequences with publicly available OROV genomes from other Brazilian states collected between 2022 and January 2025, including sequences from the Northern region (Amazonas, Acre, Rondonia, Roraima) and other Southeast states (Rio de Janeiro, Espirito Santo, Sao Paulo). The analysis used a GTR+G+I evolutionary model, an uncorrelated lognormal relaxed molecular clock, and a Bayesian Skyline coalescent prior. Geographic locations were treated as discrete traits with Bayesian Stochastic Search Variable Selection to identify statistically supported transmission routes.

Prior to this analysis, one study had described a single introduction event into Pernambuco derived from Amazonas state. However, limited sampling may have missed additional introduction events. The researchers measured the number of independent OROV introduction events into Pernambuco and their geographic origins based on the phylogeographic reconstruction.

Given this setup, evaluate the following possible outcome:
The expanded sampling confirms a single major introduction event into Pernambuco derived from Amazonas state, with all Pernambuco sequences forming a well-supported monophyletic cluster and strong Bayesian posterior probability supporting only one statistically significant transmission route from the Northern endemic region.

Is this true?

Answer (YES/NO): NO